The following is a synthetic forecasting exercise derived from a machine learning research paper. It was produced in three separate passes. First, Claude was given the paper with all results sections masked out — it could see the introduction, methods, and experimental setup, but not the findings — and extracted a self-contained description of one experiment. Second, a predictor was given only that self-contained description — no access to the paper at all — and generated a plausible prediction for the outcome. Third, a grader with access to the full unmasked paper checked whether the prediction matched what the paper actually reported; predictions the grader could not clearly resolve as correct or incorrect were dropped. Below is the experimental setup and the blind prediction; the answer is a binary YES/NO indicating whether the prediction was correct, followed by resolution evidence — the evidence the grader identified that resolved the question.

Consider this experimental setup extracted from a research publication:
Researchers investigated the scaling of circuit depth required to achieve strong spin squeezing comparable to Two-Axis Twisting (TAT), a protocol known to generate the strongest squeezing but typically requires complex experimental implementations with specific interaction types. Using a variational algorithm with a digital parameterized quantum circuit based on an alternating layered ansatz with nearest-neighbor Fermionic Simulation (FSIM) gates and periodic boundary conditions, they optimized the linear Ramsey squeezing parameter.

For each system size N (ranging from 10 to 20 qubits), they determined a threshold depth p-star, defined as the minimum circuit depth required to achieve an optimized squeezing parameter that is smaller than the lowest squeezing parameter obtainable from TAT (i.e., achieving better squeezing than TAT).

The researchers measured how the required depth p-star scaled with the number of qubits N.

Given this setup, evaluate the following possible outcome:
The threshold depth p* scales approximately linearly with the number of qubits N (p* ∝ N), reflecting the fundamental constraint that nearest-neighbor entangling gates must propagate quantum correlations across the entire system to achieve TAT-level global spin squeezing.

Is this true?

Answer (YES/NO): YES